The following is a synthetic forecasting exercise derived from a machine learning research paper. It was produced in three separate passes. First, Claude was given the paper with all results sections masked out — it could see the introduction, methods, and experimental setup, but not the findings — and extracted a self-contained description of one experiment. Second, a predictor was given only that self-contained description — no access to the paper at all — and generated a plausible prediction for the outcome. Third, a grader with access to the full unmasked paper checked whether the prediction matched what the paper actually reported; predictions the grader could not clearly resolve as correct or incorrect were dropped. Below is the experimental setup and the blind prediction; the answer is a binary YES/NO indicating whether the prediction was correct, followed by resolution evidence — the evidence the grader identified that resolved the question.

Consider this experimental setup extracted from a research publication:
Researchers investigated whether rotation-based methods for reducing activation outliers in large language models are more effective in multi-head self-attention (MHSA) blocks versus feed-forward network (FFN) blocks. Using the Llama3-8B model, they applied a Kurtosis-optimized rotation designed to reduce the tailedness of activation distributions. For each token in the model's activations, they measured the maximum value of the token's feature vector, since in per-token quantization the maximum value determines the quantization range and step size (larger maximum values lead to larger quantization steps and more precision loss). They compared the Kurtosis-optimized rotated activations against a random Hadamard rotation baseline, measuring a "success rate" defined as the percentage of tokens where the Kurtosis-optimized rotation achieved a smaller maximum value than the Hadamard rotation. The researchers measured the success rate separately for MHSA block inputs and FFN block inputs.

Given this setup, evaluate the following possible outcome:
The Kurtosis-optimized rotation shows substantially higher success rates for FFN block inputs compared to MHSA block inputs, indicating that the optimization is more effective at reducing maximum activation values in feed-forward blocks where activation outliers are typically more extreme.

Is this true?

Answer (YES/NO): NO